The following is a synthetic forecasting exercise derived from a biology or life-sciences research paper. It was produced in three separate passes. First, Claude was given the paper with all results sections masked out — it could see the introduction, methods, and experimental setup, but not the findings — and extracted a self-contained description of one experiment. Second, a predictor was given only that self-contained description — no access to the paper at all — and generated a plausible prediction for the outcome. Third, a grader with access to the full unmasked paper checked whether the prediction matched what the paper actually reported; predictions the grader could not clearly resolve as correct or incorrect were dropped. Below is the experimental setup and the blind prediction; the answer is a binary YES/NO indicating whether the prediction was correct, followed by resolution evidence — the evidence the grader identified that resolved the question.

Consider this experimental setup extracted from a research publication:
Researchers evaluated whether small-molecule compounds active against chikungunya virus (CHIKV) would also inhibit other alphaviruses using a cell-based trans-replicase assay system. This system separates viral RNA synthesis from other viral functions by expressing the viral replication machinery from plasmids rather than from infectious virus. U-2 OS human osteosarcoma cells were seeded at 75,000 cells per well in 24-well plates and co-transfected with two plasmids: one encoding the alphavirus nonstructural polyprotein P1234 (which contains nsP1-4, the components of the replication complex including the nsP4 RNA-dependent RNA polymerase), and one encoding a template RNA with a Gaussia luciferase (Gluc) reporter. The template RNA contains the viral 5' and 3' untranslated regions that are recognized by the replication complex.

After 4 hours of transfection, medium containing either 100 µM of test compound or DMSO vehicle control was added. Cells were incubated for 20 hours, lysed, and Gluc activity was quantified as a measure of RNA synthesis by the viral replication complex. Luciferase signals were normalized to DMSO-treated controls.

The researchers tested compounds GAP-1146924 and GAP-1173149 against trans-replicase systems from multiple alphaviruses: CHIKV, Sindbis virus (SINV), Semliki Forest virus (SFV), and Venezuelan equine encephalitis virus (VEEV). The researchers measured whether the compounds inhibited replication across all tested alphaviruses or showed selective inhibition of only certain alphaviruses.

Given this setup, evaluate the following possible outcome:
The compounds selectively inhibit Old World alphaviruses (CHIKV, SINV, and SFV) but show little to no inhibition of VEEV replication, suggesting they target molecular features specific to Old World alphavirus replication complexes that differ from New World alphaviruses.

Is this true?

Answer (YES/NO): NO